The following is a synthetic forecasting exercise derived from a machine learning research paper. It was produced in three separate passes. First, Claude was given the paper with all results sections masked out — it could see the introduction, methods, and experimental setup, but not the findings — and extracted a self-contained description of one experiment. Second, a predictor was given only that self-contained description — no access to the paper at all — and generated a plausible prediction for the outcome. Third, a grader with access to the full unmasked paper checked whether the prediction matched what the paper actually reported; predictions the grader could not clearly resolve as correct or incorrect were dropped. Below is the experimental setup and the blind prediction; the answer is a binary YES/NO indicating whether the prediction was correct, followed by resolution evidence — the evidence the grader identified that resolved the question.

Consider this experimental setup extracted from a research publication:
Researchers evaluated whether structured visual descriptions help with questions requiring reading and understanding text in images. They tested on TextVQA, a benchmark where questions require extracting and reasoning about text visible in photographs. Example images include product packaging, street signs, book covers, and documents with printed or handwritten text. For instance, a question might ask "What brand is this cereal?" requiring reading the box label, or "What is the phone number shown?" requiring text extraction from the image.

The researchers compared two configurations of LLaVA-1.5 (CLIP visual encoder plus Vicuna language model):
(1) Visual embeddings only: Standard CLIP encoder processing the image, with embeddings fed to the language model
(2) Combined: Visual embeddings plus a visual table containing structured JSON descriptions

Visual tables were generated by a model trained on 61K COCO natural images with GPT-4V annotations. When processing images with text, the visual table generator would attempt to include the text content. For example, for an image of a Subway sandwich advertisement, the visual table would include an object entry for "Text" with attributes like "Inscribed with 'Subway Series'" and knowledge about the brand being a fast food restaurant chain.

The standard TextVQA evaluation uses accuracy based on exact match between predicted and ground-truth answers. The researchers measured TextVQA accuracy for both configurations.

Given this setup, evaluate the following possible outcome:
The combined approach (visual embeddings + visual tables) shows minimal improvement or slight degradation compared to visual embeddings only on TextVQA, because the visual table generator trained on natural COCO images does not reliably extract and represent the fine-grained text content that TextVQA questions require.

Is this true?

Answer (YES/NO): YES